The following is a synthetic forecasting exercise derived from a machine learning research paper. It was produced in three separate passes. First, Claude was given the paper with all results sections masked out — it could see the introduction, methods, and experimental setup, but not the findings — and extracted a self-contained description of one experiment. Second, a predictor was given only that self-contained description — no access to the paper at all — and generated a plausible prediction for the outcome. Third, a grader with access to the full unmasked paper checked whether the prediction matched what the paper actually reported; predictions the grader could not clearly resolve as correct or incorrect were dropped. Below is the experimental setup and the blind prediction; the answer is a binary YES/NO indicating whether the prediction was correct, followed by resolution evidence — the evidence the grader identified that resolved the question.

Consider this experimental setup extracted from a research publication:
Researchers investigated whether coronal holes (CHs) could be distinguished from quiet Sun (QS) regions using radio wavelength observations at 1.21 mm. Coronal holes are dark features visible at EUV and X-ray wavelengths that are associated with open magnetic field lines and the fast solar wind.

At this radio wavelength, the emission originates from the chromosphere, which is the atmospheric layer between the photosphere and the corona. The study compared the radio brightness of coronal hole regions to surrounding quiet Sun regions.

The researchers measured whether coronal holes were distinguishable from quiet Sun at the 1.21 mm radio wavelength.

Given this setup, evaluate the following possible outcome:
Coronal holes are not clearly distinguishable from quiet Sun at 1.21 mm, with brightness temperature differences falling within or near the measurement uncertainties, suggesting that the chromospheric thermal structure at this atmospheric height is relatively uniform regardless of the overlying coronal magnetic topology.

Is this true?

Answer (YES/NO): YES